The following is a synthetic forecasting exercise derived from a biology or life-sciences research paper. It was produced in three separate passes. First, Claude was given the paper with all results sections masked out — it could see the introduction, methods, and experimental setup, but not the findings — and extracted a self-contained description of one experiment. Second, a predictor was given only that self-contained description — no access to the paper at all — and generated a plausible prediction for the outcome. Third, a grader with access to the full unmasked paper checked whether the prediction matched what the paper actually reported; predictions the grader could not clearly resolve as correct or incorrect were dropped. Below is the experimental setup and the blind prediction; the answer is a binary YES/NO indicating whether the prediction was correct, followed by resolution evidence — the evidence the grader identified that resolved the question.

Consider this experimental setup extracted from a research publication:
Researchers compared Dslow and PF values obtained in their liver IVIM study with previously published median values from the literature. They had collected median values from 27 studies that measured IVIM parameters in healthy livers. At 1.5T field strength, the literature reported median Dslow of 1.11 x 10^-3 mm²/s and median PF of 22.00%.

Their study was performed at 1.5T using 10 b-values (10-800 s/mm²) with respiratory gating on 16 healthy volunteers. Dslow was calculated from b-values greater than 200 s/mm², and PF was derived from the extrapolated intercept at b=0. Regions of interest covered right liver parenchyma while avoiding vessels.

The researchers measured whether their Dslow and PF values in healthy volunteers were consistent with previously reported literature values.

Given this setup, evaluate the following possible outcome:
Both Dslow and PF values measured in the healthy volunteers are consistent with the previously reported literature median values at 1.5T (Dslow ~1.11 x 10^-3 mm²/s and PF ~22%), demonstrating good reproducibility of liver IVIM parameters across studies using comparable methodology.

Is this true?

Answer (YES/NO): NO